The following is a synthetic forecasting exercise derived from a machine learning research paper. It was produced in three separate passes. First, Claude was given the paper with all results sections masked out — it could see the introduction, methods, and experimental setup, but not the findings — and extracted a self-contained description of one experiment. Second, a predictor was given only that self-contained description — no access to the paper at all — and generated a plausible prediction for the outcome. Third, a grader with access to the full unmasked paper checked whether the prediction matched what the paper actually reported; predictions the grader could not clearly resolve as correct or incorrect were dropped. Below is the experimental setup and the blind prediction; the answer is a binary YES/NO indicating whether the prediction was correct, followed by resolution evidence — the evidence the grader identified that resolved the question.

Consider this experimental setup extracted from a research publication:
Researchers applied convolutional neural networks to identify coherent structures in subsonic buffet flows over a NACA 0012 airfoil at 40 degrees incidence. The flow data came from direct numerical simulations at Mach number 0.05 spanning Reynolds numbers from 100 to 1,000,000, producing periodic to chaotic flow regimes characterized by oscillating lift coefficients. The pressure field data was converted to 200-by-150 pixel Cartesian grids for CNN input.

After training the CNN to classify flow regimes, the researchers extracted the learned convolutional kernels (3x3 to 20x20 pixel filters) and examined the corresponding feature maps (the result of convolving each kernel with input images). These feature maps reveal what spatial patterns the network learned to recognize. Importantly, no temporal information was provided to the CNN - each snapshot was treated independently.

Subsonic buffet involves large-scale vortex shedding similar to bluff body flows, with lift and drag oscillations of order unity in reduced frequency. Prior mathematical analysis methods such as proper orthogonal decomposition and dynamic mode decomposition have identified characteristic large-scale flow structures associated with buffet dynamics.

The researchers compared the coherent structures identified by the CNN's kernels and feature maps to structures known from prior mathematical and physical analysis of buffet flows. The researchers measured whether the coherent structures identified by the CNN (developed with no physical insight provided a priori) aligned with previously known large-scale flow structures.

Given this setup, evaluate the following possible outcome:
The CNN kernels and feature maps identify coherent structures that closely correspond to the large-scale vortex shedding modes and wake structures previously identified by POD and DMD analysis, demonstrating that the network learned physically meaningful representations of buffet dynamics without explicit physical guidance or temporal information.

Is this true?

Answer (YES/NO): YES